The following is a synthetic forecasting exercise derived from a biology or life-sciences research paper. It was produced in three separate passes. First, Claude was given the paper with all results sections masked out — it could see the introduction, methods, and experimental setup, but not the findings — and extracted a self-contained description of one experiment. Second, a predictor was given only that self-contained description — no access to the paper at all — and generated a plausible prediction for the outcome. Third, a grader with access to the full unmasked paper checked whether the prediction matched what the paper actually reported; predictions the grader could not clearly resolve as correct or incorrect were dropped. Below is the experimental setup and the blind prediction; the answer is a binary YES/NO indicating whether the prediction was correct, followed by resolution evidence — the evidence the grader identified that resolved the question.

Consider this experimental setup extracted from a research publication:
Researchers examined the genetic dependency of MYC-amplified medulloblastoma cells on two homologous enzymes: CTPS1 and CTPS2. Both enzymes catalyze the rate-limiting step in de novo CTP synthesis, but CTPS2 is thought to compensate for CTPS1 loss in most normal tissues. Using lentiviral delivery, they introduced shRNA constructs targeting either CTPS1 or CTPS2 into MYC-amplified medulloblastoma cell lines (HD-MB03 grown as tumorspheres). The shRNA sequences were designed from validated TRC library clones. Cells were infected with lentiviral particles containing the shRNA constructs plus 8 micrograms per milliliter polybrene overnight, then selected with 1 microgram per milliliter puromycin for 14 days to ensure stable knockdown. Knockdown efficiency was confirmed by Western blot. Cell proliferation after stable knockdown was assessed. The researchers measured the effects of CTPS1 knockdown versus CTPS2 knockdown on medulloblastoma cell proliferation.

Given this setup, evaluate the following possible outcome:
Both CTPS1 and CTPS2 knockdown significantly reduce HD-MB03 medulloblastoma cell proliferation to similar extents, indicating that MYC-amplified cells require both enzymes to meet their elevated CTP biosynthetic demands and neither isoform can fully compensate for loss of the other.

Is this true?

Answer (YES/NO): NO